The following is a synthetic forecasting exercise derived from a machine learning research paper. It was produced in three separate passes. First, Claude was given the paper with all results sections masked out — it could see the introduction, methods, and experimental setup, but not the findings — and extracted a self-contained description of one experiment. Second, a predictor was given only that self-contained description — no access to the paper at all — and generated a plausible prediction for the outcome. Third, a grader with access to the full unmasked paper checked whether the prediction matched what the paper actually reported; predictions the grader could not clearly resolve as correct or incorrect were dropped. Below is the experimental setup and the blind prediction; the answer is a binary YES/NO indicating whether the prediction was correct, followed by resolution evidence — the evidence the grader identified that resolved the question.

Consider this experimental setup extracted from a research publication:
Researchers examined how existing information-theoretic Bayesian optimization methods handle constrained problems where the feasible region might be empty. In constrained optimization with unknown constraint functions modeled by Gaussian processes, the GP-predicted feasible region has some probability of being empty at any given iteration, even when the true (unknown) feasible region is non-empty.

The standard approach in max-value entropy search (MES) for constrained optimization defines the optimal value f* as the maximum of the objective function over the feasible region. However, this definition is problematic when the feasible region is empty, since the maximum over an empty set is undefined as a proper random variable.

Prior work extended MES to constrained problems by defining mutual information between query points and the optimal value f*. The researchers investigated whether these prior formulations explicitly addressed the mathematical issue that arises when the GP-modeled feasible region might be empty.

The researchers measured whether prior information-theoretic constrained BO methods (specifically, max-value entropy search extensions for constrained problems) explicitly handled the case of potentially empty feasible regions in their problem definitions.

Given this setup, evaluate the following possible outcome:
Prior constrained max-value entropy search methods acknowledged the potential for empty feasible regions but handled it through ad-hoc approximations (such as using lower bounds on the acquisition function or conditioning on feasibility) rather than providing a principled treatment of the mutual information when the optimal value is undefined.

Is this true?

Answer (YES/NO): NO